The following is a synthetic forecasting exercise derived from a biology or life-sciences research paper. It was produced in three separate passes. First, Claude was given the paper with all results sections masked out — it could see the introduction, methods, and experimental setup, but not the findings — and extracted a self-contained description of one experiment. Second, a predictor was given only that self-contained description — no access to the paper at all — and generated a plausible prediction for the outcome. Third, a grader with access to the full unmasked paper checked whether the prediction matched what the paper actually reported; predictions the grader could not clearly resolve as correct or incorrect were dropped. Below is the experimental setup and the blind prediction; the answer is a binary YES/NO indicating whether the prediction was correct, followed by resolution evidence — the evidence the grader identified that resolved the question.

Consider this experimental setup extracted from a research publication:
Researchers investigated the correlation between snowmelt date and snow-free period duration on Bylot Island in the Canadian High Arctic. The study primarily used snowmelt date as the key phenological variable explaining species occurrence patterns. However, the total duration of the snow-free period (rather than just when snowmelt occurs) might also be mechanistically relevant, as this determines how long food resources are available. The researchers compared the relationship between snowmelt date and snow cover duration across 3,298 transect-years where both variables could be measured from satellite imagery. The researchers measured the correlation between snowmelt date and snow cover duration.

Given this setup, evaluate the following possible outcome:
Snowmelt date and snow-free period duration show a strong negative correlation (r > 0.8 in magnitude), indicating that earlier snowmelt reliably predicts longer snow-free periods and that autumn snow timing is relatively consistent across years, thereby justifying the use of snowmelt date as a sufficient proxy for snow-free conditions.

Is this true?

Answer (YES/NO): YES